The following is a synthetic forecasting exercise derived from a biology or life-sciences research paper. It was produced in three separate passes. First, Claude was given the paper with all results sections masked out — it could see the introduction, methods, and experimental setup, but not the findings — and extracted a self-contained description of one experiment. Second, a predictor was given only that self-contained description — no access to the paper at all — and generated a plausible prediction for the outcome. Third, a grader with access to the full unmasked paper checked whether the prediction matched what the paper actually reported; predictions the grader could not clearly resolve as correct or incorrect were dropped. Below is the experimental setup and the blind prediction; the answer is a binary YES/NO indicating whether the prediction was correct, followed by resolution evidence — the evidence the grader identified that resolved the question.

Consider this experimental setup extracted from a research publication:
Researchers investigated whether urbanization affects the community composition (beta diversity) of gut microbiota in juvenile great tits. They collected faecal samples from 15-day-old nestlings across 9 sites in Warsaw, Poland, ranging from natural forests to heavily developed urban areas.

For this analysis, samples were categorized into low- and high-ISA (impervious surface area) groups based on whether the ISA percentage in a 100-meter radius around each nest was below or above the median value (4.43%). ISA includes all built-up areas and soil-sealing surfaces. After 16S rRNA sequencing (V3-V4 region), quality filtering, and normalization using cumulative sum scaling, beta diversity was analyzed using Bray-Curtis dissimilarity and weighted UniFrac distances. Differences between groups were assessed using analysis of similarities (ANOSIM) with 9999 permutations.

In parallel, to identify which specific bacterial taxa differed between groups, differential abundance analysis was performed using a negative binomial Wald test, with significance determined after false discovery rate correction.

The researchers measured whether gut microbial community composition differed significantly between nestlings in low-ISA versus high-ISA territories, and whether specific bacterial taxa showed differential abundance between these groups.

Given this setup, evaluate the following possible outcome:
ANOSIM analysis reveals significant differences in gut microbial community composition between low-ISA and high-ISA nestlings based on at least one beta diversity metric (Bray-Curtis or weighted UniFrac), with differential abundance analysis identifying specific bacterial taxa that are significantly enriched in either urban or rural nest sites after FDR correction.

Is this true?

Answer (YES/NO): YES